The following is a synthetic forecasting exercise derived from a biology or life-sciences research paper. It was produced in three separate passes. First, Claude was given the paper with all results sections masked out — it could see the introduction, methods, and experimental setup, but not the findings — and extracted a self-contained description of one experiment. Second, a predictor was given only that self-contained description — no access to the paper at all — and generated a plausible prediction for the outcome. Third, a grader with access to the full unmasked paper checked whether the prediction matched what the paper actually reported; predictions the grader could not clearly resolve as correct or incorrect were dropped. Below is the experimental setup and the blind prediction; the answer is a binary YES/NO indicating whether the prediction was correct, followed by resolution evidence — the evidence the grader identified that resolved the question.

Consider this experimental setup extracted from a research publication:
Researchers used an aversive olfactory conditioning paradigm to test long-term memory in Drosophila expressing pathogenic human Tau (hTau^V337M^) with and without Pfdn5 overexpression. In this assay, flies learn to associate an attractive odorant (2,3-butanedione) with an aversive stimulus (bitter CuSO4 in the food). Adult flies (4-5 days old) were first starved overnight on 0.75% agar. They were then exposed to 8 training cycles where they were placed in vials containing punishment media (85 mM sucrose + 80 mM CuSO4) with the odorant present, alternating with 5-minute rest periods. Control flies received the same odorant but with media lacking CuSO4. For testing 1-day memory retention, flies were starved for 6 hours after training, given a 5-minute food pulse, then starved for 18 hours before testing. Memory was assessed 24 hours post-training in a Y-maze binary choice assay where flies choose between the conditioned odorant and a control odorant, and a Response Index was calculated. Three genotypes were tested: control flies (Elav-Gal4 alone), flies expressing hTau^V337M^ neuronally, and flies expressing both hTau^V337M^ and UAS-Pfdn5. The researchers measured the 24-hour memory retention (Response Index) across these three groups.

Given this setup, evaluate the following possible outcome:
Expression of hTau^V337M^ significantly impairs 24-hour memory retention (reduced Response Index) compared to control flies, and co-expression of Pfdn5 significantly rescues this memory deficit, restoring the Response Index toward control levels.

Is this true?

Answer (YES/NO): YES